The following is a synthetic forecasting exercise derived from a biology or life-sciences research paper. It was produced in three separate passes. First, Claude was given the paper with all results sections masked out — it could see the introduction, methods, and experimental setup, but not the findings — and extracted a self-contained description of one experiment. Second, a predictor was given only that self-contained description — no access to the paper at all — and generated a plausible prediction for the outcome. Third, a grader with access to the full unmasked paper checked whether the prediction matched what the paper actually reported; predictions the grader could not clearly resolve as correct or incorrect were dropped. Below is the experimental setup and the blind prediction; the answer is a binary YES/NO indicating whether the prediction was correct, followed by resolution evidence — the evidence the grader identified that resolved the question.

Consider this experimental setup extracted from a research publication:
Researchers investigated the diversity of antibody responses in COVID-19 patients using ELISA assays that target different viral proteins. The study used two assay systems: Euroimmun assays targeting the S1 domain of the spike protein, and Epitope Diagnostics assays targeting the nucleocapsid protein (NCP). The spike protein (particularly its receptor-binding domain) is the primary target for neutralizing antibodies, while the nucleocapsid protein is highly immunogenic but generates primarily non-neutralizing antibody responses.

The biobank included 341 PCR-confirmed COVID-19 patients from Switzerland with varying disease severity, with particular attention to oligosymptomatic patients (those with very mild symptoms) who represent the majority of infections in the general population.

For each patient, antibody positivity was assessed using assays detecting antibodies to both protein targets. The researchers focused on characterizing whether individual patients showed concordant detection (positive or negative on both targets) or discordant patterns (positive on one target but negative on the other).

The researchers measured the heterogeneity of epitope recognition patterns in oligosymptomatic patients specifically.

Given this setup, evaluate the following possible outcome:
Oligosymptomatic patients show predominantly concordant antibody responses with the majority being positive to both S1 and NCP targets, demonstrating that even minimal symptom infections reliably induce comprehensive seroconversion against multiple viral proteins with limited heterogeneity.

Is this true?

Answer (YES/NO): NO